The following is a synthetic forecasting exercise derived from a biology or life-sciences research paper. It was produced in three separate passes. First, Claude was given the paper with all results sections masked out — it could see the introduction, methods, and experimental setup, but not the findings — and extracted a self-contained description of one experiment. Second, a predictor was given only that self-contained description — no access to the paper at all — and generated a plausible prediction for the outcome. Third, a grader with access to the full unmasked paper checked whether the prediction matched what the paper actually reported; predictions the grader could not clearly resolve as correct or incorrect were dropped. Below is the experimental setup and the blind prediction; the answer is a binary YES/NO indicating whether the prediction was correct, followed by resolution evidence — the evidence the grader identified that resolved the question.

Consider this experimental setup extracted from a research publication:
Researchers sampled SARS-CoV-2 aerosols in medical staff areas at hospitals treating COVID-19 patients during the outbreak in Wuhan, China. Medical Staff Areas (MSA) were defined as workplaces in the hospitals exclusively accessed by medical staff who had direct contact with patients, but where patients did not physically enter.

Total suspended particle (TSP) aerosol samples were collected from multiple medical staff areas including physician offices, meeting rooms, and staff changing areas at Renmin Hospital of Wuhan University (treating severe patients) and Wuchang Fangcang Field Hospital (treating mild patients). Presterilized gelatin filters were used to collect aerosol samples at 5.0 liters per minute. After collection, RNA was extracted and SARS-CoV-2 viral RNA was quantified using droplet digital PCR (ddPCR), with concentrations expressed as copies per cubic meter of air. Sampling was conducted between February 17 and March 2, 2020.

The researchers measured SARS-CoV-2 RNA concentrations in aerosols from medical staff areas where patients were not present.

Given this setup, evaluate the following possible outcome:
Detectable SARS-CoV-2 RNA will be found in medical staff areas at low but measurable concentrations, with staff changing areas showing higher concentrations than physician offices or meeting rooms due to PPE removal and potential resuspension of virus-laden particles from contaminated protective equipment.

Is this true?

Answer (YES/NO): YES